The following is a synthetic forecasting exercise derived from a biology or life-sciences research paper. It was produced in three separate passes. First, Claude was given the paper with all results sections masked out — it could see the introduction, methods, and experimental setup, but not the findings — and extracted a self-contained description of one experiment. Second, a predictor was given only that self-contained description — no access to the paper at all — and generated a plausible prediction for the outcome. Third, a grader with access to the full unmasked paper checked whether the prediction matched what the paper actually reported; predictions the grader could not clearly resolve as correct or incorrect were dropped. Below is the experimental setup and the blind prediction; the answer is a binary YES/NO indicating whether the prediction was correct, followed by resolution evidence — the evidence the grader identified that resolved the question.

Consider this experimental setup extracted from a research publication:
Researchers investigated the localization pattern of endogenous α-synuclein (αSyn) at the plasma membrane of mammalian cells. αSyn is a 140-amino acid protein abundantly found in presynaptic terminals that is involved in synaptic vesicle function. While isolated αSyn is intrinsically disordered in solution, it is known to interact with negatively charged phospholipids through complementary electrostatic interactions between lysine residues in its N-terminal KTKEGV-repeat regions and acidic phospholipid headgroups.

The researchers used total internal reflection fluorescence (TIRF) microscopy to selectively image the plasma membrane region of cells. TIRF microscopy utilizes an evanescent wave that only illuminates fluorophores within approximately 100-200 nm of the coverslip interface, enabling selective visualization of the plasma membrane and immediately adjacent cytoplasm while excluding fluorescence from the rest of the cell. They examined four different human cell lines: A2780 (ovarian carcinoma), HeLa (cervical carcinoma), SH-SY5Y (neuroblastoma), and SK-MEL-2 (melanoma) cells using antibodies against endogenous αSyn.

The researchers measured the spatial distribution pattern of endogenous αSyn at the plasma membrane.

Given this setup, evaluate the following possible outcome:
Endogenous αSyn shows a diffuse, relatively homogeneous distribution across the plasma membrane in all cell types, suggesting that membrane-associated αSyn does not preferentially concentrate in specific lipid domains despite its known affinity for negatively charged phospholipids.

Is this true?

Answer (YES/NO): NO